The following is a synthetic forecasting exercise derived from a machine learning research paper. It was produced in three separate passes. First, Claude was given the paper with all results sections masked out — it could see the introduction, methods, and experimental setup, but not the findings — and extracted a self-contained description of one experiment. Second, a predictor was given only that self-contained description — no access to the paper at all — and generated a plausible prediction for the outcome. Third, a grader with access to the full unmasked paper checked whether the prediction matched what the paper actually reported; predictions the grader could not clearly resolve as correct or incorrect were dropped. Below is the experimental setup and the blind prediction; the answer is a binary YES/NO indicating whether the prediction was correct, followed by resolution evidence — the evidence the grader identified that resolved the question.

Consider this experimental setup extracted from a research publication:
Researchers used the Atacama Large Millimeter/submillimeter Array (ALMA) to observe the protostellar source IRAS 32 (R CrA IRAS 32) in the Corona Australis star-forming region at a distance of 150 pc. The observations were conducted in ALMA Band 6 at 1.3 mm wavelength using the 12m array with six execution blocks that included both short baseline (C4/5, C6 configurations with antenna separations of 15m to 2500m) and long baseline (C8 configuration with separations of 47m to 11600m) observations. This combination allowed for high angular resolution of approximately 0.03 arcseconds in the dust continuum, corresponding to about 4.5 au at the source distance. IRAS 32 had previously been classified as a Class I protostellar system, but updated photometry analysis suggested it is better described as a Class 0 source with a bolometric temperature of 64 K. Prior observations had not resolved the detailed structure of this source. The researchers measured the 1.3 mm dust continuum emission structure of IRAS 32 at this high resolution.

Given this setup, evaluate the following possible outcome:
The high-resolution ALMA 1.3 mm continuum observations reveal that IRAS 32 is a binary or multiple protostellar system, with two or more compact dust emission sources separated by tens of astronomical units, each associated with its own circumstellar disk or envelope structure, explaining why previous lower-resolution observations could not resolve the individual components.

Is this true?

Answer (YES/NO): NO